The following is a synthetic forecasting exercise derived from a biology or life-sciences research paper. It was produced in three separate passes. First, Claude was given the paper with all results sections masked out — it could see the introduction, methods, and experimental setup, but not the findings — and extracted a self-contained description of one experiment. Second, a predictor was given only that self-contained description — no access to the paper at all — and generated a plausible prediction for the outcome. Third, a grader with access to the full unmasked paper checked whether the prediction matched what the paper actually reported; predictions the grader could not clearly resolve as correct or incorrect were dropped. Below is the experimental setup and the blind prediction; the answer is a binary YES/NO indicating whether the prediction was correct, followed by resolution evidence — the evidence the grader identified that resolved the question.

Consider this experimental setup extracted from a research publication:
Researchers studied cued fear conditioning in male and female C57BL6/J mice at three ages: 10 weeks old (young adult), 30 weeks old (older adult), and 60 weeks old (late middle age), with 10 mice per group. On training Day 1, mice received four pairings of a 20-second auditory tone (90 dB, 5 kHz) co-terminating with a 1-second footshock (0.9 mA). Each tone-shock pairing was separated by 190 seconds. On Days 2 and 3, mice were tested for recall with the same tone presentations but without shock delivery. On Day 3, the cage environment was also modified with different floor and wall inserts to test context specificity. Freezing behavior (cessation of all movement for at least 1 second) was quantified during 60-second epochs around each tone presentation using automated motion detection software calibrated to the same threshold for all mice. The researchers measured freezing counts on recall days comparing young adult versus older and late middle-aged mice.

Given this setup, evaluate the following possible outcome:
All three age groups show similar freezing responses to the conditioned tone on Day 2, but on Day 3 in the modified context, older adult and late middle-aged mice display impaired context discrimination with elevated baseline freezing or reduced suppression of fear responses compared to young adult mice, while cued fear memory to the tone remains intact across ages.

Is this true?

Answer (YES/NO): NO